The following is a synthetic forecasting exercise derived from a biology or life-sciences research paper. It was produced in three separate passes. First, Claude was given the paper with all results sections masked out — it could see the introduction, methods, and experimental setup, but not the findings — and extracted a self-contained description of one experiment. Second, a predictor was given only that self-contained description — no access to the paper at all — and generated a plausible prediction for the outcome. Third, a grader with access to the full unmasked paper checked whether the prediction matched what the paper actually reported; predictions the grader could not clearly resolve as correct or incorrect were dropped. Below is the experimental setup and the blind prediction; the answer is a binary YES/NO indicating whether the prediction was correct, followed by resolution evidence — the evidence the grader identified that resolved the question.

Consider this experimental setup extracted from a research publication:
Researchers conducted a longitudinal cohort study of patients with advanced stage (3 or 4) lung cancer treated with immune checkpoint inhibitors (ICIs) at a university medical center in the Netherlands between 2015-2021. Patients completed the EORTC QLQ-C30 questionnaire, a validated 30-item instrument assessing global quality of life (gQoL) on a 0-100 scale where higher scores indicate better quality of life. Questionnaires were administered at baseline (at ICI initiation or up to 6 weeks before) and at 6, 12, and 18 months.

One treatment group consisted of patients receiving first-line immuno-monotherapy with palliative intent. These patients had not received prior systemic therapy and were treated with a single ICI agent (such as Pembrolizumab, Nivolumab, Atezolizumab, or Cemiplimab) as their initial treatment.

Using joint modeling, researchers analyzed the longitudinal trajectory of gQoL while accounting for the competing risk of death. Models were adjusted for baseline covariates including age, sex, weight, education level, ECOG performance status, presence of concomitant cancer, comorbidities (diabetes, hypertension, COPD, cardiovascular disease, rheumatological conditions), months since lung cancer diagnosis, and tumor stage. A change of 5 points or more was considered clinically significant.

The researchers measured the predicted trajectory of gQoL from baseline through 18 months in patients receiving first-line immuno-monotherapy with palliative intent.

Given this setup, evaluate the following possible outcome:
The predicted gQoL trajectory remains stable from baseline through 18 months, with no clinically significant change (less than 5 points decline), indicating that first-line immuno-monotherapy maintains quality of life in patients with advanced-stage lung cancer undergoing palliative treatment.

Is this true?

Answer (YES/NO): NO